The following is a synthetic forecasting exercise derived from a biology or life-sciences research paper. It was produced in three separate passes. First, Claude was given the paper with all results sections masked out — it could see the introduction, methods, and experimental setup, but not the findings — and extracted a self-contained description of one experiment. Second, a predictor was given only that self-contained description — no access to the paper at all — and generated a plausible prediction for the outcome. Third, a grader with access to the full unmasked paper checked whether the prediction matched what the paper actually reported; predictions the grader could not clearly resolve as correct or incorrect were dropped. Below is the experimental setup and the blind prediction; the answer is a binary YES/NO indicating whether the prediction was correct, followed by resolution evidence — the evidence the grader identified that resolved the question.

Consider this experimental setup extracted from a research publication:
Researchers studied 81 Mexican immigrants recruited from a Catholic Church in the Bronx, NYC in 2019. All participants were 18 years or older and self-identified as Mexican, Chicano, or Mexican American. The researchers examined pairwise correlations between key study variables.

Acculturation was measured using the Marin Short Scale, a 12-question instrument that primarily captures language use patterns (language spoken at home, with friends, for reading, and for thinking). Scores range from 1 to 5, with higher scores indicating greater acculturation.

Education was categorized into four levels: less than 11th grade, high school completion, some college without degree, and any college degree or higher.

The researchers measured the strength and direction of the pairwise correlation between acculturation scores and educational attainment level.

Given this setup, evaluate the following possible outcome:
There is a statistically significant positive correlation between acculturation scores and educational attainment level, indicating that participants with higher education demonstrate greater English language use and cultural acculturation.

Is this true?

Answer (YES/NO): YES